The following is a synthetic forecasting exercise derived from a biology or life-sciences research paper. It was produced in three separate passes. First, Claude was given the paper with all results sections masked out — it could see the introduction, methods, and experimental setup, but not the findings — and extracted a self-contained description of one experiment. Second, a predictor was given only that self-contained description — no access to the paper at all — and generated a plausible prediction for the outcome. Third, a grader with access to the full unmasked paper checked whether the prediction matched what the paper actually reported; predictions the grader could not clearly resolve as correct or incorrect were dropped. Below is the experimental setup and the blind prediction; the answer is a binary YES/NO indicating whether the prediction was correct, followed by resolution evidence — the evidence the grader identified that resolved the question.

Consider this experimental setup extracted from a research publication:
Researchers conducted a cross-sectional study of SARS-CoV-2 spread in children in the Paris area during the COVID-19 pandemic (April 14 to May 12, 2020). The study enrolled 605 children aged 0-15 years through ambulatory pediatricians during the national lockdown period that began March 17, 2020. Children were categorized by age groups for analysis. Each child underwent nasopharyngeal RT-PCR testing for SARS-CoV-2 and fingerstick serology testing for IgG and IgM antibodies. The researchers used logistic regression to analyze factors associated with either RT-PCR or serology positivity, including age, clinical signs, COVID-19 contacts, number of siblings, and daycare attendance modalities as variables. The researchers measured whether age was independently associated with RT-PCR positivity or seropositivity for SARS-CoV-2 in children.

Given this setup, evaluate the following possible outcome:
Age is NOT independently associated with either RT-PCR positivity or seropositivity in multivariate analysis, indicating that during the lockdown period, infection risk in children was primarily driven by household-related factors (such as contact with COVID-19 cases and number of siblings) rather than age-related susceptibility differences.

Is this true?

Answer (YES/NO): NO